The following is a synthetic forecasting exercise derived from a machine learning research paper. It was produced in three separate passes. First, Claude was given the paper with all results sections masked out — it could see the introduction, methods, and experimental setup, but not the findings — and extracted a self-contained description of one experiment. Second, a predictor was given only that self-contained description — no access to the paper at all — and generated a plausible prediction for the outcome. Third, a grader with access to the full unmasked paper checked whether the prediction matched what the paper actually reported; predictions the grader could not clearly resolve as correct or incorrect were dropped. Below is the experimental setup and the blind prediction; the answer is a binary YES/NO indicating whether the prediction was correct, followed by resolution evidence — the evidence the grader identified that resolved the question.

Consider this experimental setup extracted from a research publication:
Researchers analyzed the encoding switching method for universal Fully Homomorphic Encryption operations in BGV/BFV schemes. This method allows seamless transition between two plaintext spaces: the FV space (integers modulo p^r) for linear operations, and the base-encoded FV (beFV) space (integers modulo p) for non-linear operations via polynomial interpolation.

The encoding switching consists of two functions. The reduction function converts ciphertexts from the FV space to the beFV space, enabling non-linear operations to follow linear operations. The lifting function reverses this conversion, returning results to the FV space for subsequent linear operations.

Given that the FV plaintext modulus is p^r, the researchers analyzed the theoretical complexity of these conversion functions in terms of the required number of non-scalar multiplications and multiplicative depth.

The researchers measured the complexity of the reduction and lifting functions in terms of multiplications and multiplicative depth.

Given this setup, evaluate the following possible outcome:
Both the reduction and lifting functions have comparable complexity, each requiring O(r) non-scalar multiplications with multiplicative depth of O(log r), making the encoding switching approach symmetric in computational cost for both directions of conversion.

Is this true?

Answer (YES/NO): NO